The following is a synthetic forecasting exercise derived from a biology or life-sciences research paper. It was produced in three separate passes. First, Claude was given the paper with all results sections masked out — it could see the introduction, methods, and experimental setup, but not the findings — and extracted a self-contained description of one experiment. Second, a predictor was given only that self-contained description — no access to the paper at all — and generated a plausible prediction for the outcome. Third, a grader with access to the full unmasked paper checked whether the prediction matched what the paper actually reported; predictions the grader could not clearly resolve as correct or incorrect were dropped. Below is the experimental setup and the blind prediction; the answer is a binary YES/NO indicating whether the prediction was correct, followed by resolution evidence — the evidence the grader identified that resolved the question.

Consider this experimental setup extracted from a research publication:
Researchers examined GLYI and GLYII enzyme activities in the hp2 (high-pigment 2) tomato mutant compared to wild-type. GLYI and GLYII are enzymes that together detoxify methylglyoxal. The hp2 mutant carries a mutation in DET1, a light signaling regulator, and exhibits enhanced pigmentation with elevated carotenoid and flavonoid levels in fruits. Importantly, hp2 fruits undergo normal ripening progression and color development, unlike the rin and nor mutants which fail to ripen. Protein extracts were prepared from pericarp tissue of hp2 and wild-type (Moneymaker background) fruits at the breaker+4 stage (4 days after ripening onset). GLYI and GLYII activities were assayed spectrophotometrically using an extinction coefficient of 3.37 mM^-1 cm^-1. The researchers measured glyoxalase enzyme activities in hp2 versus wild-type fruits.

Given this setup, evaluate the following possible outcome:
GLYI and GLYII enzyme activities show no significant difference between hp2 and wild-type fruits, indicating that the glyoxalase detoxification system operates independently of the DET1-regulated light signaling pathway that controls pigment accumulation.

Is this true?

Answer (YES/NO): YES